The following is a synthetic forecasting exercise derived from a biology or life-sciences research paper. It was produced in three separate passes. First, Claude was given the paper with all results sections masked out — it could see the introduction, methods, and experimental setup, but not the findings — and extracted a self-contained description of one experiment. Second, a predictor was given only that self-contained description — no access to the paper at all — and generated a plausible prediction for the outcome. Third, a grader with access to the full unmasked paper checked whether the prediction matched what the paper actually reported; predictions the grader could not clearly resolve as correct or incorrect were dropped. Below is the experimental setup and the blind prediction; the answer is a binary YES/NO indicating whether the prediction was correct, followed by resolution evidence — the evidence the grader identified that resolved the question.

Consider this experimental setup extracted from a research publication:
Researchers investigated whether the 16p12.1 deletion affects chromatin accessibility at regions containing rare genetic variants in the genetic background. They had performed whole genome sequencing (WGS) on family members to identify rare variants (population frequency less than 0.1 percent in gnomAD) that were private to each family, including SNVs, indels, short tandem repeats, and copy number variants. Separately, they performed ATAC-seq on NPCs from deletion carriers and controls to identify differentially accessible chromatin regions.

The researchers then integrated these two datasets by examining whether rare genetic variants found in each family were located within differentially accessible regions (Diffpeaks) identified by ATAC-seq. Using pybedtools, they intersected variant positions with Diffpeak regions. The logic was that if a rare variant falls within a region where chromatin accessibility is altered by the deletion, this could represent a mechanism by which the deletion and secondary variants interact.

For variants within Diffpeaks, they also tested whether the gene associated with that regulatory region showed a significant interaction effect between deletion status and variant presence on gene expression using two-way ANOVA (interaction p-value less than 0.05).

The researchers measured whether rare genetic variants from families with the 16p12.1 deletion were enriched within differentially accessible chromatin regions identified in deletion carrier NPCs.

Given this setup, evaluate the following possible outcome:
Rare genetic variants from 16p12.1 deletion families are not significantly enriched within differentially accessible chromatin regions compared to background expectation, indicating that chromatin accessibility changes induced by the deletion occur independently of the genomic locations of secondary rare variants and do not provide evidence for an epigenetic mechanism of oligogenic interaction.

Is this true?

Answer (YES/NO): NO